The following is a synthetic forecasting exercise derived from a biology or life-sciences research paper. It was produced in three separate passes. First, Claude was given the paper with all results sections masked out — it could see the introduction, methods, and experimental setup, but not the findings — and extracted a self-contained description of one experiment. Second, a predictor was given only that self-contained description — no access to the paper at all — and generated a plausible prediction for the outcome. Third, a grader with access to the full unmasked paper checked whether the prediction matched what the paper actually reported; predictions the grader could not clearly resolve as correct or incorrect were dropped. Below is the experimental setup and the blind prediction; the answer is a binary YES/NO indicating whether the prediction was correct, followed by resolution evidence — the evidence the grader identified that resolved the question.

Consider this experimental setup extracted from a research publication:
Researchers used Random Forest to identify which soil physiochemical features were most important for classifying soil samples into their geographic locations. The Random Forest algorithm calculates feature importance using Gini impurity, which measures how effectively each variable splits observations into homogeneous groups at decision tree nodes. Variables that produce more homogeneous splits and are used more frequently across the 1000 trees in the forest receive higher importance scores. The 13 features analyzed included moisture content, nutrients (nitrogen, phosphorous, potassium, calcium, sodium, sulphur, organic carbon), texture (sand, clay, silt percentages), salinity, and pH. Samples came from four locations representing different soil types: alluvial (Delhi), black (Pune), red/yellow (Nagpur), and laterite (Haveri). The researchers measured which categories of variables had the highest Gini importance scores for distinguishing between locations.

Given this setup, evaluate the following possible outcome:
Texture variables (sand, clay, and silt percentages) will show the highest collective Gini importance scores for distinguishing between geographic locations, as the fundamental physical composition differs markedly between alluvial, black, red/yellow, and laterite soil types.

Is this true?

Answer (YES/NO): NO